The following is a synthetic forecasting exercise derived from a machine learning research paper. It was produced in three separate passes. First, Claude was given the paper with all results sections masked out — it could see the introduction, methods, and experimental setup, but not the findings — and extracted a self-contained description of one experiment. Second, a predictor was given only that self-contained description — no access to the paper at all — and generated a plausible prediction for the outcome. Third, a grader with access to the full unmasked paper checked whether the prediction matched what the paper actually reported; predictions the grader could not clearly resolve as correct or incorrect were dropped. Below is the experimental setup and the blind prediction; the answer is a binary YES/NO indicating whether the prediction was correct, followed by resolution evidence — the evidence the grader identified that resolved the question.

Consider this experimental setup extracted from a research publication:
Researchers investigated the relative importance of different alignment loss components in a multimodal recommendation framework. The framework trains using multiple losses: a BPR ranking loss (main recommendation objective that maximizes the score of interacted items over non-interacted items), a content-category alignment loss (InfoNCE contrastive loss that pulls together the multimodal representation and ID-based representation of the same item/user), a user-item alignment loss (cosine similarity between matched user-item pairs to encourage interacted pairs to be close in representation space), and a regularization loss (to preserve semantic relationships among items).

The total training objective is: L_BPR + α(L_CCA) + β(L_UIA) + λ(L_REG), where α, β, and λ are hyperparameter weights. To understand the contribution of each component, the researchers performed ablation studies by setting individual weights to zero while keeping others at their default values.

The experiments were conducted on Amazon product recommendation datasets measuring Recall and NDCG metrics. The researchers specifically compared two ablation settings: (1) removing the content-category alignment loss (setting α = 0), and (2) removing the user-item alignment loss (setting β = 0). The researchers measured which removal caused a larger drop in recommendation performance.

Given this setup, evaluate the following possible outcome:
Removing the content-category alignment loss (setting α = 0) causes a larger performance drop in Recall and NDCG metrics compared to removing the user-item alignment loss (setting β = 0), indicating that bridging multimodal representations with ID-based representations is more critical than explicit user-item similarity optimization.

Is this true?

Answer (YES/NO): YES